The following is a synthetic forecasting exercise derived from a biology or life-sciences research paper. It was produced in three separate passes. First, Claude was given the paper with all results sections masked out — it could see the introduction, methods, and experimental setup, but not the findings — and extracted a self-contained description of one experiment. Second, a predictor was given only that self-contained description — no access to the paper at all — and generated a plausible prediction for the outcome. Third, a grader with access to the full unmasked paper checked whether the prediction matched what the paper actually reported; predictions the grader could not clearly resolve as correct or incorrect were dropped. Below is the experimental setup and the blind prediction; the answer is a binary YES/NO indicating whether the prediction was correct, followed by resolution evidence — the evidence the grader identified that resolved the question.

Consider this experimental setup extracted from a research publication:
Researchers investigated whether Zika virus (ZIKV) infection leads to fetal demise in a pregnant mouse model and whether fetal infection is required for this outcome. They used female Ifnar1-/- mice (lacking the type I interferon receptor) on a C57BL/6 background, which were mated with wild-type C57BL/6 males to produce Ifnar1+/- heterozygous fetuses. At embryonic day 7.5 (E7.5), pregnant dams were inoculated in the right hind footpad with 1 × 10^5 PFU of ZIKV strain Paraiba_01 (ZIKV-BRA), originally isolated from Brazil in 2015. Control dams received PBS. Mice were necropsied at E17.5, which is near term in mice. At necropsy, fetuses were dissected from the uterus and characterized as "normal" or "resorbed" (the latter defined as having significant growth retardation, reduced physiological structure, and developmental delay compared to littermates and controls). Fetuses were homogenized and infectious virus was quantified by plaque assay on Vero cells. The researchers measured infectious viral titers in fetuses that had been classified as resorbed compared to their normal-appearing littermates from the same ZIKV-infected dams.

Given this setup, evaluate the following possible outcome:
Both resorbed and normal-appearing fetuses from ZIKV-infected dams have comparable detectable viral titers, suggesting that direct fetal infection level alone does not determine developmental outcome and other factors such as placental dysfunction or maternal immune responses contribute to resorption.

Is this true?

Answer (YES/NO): NO